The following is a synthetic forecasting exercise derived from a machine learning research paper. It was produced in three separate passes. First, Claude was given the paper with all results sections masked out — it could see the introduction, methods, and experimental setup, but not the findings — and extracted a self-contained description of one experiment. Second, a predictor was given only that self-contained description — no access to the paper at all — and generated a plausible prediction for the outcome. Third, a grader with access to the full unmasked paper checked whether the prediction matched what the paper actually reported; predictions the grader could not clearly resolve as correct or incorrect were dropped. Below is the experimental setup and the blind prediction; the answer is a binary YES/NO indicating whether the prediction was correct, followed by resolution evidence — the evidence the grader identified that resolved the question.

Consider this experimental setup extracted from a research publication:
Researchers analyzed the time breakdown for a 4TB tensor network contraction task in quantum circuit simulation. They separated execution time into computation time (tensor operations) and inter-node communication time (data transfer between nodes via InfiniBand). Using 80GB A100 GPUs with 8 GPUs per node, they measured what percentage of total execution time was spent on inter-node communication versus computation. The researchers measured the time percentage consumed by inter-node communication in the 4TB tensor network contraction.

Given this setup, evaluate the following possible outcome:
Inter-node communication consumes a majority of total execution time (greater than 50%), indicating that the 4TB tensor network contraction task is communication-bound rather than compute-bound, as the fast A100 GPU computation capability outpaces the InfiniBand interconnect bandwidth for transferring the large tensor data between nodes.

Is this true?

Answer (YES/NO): YES